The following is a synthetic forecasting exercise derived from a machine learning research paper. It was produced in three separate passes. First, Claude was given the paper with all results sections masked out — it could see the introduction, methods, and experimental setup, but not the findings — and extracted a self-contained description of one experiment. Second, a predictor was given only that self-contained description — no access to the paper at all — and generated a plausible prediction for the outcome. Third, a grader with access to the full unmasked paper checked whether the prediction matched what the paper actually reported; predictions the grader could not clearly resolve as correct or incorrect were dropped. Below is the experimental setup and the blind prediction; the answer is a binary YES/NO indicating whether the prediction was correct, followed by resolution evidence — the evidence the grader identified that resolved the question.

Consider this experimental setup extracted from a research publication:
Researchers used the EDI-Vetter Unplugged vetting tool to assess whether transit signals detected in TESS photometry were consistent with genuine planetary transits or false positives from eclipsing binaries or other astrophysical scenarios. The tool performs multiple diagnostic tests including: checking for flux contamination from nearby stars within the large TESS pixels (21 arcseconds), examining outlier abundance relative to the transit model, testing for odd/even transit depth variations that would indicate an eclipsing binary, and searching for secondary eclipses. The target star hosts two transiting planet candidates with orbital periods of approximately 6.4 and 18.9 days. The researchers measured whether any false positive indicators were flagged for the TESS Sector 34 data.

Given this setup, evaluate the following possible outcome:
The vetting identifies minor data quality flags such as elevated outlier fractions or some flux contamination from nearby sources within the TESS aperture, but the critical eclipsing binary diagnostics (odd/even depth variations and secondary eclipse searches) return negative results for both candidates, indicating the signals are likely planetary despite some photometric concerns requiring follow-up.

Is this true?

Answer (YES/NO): NO